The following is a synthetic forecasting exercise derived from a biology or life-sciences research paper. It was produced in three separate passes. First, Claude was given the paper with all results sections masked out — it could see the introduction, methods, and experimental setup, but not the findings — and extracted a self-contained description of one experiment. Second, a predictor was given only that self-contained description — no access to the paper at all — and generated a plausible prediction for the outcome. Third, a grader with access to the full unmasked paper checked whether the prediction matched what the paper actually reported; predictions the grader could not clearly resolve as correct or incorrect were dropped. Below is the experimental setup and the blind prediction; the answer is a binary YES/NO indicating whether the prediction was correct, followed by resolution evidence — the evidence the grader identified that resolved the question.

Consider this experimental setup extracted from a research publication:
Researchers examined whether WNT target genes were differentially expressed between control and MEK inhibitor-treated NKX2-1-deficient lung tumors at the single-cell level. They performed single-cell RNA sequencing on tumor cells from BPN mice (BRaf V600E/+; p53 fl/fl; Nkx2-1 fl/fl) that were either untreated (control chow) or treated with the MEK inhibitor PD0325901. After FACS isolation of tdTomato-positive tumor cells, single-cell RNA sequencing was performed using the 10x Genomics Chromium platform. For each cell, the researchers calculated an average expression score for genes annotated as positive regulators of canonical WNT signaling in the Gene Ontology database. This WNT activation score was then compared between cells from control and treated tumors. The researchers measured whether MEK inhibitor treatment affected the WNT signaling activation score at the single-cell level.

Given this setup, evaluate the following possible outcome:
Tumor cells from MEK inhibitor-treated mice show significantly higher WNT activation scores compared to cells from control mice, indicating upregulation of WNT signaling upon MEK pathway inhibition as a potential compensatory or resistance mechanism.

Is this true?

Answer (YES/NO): YES